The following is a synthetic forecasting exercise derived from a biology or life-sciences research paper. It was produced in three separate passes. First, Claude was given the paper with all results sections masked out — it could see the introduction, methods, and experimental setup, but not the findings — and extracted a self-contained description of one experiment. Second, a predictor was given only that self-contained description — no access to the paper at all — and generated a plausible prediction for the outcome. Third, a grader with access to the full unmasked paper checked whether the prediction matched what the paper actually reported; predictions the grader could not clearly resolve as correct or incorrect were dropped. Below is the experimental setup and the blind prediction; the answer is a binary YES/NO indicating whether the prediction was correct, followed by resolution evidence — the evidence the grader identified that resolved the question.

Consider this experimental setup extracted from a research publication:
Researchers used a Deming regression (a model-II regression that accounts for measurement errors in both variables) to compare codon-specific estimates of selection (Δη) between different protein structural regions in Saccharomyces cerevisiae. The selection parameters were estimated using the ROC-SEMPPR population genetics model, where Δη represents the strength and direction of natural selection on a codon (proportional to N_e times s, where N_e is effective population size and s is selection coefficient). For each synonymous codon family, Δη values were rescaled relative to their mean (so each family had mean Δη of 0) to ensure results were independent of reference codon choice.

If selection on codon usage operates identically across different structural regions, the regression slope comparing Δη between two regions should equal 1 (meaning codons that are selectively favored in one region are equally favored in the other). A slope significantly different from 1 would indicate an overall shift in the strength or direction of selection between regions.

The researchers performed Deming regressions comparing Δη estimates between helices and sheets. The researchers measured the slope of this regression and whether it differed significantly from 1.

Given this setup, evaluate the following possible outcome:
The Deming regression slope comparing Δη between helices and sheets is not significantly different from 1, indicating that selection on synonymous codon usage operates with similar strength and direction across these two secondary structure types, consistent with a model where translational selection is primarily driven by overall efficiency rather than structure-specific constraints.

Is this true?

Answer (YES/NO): YES